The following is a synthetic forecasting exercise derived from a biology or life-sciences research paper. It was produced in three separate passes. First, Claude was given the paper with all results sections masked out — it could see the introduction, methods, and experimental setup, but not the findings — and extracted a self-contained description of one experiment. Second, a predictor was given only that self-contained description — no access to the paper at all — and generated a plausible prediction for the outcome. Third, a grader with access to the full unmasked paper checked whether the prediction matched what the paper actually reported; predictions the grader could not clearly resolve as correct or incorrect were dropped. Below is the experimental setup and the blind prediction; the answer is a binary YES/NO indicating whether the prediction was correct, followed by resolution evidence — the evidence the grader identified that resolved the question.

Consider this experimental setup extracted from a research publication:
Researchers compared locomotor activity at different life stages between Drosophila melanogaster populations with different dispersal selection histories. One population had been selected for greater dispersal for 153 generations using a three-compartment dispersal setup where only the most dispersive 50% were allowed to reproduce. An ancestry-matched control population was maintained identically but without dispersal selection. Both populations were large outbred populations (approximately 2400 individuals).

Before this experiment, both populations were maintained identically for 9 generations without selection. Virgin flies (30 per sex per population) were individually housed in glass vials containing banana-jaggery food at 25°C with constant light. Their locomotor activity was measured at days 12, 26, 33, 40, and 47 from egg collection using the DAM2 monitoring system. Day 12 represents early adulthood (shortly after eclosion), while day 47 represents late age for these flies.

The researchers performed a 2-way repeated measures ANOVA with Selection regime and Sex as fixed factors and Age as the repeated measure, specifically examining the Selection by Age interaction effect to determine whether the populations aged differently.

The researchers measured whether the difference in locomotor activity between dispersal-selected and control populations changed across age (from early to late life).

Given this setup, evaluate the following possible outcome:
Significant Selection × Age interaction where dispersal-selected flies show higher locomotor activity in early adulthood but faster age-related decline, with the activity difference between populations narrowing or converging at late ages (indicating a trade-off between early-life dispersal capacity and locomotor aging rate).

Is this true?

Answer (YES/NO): YES